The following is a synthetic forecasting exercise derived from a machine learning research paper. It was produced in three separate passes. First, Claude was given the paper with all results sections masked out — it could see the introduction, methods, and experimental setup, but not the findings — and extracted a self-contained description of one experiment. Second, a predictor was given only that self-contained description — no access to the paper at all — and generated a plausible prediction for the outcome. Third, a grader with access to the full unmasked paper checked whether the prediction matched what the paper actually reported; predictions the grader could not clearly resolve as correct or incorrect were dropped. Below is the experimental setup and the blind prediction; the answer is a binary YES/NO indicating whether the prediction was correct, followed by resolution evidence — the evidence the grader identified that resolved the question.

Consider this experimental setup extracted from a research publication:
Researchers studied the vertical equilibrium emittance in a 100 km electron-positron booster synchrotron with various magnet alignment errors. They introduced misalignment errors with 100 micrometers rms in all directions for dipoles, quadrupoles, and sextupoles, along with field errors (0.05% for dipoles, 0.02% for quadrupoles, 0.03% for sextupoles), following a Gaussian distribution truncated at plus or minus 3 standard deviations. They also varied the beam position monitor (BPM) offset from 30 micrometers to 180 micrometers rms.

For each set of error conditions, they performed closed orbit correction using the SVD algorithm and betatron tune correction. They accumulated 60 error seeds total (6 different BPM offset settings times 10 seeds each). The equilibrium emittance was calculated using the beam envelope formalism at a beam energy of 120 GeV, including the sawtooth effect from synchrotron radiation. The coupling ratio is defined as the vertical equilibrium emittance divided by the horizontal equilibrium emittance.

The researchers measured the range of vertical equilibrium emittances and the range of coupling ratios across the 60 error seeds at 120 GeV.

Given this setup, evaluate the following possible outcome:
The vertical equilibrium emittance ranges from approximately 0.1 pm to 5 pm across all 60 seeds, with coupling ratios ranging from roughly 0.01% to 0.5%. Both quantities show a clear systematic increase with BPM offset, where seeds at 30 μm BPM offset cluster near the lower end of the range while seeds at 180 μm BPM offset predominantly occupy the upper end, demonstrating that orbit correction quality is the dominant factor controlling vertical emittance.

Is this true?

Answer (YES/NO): NO